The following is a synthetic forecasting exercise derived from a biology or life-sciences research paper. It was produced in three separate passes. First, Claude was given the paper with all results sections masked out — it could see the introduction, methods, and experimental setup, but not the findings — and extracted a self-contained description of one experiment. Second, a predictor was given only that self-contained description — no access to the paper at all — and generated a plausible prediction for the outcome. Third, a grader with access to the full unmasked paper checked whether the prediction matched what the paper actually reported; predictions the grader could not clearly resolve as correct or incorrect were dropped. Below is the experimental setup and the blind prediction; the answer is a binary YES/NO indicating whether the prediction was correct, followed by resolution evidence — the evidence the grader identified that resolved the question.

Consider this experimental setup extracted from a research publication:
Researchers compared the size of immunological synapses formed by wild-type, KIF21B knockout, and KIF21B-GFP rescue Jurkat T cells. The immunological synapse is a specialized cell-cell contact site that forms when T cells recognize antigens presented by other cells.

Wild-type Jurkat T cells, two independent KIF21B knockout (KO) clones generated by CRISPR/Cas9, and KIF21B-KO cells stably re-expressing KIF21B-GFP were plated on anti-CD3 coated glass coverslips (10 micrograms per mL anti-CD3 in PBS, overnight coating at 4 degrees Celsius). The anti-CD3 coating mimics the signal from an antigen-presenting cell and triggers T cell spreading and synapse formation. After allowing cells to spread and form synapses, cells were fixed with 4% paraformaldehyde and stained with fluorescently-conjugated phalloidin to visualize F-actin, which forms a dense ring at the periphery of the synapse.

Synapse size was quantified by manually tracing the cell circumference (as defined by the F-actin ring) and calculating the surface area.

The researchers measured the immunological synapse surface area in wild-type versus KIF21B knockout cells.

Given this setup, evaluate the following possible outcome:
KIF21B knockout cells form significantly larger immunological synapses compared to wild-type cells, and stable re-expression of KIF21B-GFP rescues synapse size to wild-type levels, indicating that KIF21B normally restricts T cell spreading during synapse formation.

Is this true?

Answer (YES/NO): NO